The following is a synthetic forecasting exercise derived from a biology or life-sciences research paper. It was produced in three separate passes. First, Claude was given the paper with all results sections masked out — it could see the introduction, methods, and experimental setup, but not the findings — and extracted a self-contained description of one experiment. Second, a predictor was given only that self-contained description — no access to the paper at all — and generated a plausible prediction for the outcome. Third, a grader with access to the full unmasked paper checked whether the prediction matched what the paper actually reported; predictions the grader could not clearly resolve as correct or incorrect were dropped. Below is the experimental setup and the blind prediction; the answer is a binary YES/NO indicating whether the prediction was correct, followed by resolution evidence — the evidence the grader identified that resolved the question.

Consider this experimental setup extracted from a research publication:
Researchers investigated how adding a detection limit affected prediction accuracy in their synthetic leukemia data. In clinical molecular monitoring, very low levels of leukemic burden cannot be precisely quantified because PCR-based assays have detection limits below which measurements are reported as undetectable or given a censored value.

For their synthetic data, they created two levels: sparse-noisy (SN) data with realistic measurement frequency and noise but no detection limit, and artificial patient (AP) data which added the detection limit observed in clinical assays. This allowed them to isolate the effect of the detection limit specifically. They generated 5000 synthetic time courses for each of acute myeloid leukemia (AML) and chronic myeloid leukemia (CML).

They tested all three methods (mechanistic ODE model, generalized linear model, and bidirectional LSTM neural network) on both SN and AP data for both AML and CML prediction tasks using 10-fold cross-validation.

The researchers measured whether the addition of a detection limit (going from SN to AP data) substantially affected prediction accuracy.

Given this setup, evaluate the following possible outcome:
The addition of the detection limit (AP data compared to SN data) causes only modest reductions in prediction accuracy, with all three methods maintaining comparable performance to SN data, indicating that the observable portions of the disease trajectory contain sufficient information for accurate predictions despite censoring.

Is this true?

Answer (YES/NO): YES